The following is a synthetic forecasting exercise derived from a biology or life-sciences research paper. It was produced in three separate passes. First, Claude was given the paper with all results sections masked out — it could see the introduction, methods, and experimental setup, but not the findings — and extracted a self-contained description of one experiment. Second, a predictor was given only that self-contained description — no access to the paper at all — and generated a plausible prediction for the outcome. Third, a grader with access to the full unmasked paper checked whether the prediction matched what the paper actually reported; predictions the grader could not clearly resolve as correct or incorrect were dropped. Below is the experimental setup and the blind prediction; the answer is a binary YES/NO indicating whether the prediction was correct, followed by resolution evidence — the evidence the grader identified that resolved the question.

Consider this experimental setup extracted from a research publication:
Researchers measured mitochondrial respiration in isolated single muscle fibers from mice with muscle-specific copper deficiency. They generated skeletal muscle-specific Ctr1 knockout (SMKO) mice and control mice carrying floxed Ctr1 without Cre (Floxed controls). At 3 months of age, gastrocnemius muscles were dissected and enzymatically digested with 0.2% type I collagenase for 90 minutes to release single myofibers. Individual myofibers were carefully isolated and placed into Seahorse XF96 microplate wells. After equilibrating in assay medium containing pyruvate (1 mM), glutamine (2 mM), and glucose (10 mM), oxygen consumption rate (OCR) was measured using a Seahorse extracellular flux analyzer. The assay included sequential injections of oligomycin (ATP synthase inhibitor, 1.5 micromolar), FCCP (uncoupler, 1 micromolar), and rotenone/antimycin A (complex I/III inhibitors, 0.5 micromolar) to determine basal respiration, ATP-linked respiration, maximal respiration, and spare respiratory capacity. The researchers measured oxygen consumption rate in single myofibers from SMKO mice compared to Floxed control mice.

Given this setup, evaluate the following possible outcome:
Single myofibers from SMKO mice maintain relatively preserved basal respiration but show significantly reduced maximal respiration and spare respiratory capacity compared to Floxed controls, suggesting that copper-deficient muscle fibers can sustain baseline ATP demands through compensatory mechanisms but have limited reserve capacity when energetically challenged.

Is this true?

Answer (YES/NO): NO